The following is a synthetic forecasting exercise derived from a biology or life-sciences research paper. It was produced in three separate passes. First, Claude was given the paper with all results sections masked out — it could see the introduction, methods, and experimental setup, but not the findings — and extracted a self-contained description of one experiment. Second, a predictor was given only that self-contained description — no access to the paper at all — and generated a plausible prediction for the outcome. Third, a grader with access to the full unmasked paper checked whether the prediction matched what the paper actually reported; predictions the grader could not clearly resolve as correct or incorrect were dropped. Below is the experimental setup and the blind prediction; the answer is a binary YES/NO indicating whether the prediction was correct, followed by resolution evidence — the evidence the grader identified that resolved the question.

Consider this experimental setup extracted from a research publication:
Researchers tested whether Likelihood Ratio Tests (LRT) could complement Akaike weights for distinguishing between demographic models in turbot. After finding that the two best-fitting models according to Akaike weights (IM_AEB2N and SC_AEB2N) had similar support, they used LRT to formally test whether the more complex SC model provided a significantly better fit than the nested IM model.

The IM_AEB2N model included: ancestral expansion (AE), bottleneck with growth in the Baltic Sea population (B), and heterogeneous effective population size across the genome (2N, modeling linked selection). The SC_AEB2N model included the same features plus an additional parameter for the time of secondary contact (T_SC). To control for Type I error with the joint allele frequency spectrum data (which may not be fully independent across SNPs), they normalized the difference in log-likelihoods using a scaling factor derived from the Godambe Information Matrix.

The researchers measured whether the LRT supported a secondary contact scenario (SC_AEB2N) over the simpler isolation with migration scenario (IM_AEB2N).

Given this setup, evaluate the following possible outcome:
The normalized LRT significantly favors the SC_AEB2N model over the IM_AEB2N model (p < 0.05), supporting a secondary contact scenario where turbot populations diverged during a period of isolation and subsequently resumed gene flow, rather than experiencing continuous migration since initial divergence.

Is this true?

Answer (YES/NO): NO